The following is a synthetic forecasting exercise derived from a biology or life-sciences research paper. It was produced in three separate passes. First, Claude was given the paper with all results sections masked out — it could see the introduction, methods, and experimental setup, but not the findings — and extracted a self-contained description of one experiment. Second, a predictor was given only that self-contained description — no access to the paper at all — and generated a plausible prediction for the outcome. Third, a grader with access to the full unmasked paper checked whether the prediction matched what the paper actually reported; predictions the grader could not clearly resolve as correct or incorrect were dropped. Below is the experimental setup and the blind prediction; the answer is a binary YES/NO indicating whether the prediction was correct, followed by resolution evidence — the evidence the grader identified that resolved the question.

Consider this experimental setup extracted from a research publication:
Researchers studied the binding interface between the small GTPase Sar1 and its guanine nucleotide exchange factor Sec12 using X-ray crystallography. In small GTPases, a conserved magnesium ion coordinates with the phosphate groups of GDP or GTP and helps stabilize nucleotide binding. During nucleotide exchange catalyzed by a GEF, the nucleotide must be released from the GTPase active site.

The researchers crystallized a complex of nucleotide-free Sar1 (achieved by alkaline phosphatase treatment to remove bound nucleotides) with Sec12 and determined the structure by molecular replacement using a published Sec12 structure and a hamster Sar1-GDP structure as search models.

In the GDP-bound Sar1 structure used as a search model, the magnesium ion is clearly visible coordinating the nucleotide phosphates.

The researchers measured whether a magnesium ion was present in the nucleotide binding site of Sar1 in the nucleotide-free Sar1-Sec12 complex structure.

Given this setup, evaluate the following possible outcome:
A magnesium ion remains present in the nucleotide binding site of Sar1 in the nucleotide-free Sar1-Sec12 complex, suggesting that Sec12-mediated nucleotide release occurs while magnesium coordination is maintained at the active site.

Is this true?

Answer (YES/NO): NO